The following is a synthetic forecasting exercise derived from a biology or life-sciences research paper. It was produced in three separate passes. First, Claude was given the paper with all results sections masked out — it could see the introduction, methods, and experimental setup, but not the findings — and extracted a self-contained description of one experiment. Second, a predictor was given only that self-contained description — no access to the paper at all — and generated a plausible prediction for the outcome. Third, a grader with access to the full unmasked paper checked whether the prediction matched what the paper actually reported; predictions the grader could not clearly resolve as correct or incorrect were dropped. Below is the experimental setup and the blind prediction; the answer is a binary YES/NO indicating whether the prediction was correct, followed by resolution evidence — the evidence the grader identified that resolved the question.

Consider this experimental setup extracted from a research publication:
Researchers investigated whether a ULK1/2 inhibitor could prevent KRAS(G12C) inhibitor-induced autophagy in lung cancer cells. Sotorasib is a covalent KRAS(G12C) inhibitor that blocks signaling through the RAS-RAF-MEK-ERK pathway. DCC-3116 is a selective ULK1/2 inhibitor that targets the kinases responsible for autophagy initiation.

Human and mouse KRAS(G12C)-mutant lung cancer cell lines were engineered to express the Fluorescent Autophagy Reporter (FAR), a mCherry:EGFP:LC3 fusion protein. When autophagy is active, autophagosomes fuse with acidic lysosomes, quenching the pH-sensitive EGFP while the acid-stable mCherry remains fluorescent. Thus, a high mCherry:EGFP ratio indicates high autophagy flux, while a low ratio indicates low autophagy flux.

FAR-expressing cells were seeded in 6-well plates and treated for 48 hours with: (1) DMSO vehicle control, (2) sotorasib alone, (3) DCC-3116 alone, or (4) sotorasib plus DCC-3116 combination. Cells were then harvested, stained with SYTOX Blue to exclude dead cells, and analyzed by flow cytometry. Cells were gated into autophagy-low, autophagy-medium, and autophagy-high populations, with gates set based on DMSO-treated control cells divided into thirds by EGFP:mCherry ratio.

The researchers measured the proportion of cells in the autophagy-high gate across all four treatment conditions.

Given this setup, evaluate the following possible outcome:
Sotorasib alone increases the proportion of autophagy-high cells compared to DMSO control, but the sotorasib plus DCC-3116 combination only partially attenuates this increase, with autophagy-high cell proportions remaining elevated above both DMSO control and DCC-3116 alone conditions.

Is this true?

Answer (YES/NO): NO